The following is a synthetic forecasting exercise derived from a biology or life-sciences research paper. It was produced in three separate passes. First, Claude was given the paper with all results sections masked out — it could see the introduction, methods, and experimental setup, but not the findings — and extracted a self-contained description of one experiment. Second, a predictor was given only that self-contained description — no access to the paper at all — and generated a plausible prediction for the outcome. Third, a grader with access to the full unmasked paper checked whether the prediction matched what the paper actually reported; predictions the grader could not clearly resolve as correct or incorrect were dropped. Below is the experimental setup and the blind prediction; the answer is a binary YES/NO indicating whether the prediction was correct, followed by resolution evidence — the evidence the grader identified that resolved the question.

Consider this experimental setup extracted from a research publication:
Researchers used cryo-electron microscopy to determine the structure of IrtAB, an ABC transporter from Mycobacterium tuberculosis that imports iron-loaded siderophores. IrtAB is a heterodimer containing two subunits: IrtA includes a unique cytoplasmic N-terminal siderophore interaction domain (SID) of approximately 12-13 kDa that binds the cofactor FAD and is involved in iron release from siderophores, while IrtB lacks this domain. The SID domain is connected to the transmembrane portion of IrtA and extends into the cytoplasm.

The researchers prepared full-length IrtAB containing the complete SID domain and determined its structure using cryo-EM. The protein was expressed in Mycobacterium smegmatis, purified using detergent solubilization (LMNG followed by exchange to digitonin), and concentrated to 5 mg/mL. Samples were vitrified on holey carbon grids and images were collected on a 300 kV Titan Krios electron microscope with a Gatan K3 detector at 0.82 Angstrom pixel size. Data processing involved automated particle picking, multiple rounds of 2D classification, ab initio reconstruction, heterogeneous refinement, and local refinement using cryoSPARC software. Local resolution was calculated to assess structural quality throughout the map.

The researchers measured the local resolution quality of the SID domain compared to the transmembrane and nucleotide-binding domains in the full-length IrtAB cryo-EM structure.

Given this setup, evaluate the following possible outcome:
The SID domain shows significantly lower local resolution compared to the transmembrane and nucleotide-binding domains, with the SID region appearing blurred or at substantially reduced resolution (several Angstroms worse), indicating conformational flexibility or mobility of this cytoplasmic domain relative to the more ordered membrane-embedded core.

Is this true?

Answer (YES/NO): NO